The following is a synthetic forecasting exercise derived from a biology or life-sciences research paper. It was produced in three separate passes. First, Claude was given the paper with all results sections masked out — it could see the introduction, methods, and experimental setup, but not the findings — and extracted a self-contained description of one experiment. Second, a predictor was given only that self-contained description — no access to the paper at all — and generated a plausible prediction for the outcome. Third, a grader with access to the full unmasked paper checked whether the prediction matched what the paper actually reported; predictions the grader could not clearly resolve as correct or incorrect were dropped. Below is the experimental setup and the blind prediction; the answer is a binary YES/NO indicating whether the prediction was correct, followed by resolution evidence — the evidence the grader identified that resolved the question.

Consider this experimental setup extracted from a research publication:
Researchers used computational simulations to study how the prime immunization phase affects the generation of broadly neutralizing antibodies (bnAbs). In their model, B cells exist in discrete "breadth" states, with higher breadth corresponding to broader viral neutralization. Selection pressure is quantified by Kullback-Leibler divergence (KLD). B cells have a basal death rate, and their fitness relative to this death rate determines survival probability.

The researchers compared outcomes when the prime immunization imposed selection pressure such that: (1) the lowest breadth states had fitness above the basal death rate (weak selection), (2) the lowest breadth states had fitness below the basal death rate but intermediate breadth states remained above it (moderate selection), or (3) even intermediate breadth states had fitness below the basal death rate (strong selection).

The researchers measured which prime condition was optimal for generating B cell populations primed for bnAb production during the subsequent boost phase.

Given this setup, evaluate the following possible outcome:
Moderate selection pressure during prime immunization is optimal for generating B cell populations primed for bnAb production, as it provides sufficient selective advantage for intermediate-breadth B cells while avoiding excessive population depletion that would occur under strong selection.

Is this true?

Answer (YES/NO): YES